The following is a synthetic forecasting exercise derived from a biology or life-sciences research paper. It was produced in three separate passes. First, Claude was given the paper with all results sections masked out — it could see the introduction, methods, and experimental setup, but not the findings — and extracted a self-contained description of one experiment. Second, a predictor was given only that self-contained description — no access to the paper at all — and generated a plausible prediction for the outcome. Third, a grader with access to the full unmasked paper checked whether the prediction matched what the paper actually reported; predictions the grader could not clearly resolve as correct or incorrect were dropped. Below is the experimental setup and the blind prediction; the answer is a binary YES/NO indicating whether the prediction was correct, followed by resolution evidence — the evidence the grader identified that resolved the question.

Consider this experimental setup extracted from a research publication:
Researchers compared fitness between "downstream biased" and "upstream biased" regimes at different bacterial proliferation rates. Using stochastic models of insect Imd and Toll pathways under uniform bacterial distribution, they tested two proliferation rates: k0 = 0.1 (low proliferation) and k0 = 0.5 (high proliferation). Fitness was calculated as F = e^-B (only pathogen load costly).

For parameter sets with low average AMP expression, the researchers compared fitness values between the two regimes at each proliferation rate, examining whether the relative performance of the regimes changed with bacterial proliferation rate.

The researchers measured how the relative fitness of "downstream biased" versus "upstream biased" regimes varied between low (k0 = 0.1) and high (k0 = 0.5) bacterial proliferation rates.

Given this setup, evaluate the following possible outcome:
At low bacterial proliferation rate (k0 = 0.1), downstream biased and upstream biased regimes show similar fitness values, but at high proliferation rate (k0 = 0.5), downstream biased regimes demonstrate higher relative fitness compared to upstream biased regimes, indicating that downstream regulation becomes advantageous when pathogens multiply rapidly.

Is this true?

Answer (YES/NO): NO